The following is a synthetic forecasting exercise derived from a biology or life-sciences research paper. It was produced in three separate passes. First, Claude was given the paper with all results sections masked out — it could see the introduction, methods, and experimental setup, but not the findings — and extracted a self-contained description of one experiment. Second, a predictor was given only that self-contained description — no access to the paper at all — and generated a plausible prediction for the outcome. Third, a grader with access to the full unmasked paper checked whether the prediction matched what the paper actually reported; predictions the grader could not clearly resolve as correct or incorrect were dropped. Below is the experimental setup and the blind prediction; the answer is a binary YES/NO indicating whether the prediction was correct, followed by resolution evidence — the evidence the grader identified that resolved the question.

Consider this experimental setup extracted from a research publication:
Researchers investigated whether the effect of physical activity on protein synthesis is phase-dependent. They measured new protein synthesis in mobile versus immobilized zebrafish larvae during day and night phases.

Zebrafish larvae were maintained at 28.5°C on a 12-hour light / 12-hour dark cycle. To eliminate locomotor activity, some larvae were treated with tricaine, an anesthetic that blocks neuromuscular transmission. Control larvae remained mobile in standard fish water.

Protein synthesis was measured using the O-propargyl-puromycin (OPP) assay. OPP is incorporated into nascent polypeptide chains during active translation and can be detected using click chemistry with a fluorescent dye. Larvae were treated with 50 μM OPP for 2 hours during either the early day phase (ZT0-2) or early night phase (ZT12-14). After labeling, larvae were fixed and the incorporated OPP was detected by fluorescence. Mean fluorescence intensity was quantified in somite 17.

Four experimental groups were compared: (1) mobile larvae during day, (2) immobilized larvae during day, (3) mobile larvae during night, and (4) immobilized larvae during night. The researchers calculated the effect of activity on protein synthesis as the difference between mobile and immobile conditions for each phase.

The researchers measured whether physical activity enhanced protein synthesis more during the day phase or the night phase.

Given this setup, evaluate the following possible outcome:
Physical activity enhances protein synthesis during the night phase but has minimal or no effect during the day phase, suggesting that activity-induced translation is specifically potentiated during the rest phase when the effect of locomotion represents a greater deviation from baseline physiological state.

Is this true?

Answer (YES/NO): NO